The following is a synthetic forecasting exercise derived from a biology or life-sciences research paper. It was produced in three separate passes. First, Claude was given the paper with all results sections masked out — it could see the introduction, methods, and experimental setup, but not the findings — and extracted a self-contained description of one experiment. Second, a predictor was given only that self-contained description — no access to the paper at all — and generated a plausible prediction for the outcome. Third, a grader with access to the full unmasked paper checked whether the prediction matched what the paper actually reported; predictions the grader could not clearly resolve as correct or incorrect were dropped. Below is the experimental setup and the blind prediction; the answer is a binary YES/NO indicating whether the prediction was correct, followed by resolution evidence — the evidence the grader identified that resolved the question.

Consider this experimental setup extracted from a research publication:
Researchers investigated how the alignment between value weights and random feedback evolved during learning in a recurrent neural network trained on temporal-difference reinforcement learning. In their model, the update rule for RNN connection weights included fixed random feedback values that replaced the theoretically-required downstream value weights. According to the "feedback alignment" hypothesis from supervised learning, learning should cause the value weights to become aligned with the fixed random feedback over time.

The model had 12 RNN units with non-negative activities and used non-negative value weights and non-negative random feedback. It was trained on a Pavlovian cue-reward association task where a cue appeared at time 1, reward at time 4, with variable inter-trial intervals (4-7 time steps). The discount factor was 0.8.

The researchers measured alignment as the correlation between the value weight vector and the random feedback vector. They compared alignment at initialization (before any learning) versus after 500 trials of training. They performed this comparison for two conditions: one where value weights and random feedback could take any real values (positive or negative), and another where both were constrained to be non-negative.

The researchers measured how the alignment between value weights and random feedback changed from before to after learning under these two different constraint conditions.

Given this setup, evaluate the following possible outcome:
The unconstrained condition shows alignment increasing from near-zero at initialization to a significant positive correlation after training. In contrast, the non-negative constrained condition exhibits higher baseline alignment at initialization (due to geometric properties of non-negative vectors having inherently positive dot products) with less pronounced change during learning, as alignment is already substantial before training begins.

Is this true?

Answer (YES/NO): YES